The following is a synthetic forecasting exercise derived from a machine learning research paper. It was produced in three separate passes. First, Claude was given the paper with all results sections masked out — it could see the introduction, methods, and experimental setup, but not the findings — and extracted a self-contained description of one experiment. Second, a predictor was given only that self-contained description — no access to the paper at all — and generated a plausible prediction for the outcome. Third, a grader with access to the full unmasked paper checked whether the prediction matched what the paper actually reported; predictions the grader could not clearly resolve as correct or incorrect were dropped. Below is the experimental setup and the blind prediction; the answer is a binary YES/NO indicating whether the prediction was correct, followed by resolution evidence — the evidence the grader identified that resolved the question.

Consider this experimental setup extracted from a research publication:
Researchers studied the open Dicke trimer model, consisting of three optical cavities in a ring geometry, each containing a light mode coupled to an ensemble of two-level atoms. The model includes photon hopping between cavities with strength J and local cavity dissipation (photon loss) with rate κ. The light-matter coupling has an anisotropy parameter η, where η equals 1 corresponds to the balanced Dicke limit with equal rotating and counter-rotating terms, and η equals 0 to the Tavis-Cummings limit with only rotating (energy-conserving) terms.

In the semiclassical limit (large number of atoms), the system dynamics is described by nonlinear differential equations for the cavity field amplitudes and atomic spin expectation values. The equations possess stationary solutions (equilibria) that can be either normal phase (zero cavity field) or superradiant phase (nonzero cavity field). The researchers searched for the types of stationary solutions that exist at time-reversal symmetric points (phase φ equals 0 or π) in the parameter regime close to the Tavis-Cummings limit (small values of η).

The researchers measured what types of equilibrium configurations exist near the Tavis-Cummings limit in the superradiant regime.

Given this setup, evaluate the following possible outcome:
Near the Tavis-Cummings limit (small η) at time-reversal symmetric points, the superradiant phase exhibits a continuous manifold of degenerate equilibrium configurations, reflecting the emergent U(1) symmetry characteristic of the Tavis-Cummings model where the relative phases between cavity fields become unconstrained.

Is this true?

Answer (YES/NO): NO